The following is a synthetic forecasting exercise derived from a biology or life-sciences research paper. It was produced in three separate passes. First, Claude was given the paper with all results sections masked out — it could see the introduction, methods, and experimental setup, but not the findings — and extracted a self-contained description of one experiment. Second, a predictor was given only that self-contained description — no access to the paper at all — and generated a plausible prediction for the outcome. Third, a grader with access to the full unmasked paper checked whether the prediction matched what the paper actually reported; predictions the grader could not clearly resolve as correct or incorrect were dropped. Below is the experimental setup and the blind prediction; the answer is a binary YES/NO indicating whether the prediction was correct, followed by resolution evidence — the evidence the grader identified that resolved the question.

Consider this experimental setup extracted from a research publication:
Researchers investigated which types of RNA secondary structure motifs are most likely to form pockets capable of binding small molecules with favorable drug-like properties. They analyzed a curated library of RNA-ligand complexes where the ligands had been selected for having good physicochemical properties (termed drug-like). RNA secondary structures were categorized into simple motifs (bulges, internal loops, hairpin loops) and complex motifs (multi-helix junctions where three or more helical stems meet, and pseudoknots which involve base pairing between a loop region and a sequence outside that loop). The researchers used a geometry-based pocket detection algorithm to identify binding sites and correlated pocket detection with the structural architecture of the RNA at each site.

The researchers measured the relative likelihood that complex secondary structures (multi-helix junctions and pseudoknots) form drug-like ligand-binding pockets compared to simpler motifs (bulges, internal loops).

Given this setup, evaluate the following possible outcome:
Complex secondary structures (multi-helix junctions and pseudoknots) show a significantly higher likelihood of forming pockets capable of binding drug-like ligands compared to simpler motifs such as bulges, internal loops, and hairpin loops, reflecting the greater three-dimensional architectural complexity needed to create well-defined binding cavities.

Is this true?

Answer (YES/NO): YES